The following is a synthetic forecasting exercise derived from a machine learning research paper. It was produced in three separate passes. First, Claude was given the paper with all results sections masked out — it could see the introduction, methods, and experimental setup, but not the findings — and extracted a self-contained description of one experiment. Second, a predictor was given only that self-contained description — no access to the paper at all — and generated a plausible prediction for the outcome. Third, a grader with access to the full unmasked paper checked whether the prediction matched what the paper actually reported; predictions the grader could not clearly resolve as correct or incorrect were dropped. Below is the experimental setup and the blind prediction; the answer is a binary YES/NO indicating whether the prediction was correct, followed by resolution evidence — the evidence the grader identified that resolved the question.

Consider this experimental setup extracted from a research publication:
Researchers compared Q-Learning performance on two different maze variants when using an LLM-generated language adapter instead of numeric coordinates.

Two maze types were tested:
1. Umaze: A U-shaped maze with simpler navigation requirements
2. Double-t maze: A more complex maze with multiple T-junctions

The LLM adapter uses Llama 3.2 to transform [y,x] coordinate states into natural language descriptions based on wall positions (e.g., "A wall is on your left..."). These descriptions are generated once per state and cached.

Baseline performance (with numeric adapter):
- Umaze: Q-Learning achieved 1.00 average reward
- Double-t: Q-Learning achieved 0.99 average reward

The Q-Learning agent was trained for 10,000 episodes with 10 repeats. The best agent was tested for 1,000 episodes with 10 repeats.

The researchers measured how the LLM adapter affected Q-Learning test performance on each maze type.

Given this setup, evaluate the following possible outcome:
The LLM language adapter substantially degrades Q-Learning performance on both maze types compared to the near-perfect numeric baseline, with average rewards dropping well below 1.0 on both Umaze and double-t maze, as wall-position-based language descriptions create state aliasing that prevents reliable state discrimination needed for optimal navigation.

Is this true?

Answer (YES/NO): NO